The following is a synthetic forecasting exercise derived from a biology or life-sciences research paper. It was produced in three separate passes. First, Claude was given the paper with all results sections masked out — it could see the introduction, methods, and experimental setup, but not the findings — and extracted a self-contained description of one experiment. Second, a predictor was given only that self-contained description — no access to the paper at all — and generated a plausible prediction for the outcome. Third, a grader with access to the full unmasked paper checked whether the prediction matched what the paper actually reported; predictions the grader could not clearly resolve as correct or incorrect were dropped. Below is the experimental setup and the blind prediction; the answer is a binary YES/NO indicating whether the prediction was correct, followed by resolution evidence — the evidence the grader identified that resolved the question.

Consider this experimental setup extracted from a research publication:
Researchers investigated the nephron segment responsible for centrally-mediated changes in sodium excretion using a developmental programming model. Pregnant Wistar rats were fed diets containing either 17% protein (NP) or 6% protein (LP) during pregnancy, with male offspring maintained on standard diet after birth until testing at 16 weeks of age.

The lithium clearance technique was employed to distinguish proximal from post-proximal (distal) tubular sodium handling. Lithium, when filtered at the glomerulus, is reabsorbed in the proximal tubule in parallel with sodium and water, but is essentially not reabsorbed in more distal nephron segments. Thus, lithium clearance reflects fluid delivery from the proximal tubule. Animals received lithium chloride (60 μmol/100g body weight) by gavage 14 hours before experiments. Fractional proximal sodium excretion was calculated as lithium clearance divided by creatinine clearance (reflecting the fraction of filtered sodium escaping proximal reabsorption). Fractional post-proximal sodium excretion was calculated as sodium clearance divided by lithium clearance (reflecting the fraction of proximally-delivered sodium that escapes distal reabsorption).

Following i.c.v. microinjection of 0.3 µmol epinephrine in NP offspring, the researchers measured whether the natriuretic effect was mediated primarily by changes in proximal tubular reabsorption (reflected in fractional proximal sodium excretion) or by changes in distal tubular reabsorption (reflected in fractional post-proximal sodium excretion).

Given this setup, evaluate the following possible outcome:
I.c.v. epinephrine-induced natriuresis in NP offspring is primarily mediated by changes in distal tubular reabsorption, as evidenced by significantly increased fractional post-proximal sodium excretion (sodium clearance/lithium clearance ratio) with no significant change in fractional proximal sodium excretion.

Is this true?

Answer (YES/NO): NO